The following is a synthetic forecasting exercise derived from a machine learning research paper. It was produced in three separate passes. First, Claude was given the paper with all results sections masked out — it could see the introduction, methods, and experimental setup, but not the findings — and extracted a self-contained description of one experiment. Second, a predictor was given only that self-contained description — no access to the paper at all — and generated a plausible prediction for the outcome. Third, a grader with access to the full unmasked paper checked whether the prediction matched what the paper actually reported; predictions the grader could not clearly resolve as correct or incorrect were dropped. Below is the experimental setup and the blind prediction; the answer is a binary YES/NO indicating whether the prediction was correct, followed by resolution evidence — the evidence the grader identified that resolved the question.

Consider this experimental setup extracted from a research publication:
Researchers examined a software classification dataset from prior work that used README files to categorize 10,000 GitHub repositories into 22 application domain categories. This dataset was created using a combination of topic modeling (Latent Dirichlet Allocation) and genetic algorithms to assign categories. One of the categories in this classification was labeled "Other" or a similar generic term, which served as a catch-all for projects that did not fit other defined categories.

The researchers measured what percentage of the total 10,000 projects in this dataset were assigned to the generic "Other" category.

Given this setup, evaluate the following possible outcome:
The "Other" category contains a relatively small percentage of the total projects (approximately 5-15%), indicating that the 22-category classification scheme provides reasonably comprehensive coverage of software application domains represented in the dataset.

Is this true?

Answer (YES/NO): NO